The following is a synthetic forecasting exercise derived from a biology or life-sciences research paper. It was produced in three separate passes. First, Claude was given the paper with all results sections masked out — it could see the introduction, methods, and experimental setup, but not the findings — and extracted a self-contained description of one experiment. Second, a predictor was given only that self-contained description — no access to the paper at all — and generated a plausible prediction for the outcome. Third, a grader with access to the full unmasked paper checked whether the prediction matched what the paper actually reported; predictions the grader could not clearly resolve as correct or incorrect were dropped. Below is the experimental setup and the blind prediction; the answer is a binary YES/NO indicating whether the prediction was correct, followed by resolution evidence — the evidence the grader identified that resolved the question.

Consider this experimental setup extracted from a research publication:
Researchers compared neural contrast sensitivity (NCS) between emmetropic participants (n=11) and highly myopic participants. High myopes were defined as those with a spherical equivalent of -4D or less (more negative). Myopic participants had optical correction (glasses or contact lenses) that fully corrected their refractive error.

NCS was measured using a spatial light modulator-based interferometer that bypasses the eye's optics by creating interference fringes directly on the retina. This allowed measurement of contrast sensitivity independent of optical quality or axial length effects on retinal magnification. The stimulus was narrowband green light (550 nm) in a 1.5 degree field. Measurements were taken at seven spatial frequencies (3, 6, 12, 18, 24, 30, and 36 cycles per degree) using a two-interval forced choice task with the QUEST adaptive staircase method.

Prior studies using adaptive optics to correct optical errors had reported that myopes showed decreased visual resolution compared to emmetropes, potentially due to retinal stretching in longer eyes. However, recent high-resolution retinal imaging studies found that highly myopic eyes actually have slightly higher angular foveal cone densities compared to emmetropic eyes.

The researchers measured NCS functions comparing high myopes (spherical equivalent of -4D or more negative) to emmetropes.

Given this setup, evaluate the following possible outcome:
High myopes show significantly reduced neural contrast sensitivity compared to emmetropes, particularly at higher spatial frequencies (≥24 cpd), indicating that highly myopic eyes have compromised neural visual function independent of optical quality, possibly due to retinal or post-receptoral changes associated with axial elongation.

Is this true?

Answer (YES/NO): NO